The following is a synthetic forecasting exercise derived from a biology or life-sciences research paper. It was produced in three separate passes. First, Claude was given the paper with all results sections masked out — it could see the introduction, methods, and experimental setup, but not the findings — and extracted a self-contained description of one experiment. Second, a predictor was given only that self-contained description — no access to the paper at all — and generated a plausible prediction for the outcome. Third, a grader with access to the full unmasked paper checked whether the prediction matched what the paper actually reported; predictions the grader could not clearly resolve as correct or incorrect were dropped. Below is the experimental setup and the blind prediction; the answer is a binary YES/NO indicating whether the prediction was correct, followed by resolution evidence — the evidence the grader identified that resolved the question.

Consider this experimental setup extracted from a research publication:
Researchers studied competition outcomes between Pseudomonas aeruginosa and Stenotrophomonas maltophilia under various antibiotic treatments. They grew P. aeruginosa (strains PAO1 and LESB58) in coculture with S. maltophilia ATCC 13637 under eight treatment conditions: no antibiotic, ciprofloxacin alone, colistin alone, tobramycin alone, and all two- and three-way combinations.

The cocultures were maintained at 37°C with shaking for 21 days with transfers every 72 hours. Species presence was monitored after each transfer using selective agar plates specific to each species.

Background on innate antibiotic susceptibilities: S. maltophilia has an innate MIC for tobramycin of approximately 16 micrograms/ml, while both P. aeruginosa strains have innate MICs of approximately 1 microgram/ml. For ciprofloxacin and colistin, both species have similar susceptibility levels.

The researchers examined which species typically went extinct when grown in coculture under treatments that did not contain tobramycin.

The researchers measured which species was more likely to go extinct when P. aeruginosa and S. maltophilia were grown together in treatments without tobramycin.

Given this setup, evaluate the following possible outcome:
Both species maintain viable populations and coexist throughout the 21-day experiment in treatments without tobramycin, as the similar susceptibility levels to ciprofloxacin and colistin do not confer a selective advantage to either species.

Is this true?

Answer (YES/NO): NO